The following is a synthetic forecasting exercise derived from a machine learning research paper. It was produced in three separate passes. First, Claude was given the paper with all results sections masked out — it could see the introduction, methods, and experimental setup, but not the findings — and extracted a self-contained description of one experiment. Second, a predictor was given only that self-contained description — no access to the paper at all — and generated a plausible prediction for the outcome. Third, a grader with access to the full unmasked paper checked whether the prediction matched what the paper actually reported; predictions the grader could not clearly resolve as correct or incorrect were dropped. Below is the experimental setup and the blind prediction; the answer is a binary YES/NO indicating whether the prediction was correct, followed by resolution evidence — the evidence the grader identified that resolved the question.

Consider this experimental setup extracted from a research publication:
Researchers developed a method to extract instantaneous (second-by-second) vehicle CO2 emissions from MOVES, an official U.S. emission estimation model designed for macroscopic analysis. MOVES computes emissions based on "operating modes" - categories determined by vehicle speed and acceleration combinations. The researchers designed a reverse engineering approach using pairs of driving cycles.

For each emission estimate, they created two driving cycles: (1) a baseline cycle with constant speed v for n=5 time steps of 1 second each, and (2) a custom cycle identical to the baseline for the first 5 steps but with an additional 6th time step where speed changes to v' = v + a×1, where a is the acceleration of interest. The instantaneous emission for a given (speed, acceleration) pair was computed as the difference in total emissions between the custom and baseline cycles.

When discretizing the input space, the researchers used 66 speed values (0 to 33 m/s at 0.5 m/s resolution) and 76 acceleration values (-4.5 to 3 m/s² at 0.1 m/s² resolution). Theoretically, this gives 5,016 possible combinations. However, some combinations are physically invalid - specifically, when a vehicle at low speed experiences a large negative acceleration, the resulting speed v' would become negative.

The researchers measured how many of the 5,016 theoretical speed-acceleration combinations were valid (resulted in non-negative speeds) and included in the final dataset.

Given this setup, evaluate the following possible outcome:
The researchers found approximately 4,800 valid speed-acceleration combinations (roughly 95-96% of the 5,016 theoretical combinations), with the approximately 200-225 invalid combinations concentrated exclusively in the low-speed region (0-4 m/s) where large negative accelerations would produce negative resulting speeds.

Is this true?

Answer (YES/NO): YES